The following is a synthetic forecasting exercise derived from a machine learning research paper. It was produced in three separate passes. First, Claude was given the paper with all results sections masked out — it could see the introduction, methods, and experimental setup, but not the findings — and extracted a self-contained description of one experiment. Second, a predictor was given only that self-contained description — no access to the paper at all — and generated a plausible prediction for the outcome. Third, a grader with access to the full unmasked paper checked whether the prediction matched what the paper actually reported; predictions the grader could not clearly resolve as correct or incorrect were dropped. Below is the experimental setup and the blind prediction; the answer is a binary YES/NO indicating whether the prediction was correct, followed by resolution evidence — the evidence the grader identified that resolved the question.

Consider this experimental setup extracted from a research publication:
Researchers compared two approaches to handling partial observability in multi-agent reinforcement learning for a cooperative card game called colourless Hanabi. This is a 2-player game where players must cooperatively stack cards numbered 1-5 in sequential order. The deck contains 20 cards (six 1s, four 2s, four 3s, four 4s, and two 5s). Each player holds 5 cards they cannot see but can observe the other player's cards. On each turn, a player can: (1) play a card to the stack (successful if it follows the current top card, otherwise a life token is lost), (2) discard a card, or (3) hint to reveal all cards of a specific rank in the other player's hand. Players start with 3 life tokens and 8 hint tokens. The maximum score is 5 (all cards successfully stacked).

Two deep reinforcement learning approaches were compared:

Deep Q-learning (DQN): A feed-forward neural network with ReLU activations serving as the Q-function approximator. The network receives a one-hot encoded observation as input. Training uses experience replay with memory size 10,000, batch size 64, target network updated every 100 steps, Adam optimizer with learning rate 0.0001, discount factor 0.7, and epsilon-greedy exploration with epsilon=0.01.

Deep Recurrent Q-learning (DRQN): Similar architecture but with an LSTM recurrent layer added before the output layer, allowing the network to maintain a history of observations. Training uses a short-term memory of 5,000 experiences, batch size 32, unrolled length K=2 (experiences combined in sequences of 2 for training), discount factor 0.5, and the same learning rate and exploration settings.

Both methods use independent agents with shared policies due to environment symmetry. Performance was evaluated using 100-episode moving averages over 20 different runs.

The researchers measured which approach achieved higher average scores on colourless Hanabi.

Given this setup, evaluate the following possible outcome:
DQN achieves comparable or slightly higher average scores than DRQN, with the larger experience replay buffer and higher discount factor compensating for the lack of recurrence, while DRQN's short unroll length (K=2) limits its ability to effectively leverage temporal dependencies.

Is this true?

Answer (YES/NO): NO